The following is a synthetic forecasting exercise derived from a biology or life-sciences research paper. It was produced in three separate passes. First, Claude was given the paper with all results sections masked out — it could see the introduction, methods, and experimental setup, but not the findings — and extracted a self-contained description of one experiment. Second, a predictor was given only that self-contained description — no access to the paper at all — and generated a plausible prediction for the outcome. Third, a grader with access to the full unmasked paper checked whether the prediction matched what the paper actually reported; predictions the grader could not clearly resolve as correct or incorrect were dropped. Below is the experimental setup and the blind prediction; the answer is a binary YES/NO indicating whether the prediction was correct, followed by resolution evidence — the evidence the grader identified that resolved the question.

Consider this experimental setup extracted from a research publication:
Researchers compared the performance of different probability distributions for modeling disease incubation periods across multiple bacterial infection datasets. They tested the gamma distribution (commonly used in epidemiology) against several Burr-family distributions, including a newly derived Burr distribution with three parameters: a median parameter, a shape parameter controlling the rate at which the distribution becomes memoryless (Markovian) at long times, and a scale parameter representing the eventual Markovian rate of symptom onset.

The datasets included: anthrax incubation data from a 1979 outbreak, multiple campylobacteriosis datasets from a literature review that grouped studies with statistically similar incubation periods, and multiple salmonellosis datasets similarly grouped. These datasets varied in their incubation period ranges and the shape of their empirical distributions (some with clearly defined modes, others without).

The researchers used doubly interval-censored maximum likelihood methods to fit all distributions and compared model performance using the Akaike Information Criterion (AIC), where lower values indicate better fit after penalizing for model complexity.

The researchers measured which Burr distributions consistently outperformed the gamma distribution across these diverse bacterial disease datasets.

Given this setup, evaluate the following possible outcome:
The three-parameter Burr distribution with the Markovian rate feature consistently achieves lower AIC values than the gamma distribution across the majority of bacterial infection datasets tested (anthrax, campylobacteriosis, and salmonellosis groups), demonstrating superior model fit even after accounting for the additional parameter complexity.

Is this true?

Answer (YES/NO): NO